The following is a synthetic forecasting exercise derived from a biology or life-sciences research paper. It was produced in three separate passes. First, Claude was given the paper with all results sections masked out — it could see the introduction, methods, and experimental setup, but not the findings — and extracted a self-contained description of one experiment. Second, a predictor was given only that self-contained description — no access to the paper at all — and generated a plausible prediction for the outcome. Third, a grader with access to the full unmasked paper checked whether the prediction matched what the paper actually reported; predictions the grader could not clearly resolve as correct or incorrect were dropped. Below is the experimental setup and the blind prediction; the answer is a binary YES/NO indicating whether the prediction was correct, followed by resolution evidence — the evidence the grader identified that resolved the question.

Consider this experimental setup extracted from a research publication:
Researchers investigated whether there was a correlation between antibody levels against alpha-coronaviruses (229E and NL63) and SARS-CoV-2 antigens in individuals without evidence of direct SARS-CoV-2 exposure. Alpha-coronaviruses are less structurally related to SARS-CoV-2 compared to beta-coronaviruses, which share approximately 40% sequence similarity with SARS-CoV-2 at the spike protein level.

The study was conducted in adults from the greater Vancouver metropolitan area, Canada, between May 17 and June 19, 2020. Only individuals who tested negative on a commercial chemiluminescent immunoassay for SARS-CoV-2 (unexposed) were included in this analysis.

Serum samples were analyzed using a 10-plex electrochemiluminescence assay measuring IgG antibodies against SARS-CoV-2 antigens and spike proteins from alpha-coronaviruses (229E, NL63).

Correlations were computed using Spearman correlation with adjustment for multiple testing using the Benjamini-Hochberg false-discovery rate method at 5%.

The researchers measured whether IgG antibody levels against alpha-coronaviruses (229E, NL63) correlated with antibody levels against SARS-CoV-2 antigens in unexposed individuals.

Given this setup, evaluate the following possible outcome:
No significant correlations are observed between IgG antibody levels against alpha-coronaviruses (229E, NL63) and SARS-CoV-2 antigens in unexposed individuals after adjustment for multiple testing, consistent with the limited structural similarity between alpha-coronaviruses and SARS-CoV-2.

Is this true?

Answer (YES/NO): NO